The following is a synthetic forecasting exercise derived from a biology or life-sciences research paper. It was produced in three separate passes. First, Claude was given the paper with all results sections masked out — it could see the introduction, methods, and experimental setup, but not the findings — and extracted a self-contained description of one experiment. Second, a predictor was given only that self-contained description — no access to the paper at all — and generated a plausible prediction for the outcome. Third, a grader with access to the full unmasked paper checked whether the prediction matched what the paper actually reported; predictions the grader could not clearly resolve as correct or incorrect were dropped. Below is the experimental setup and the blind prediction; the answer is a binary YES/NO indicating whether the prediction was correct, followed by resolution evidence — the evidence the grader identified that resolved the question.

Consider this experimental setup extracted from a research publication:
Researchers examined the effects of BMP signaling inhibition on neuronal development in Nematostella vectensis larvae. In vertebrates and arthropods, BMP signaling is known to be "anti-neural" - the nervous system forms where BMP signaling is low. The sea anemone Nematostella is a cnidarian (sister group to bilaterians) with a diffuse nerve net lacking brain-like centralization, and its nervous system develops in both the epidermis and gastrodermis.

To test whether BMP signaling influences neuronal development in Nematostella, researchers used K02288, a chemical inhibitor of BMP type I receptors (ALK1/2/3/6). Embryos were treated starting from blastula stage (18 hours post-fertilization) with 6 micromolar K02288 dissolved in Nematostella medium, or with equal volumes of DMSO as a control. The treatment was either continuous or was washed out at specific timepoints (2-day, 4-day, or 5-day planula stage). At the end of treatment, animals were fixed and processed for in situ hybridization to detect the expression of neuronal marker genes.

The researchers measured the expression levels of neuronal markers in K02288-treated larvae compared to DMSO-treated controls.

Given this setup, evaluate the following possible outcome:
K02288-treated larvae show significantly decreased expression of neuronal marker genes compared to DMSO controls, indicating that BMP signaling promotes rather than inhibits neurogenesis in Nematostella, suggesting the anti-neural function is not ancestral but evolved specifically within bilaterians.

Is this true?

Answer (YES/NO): YES